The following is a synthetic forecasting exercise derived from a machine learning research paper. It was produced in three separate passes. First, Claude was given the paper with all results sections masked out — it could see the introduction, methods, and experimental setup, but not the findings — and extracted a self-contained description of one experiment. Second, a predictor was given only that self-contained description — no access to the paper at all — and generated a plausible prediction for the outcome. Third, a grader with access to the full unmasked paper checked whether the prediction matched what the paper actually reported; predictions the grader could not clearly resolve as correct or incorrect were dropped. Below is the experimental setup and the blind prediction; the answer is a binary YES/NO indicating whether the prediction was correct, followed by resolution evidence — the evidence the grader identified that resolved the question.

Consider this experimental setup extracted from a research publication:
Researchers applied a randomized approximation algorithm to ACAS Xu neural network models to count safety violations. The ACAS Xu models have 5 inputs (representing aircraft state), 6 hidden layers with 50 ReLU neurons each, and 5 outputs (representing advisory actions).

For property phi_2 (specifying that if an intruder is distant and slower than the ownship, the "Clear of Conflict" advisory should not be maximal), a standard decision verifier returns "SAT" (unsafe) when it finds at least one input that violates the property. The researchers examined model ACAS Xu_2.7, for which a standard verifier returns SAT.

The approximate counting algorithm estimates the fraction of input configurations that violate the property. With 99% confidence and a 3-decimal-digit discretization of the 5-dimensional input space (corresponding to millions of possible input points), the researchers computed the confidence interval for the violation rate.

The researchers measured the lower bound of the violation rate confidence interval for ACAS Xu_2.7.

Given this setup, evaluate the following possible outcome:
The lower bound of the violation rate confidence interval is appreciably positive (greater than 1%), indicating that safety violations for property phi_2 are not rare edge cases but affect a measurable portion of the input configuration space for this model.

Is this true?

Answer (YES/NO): YES